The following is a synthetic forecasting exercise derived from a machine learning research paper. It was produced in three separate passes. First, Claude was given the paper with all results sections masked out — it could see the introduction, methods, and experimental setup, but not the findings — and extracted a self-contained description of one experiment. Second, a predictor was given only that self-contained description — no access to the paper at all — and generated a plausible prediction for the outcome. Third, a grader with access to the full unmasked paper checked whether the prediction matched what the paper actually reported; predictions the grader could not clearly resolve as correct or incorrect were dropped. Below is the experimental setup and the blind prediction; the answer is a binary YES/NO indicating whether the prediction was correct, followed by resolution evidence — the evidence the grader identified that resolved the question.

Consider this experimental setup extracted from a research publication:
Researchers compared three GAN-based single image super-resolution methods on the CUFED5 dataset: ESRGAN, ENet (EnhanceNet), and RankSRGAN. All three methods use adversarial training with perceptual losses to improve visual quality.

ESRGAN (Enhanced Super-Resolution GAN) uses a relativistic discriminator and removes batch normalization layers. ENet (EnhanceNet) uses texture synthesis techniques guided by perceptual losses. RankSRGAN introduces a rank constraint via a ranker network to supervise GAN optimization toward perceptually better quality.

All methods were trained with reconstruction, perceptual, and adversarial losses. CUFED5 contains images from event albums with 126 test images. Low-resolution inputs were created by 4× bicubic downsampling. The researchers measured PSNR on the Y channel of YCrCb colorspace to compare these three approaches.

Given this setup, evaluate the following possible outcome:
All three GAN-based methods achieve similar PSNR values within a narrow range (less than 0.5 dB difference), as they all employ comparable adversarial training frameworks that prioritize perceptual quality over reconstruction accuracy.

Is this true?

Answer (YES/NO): NO